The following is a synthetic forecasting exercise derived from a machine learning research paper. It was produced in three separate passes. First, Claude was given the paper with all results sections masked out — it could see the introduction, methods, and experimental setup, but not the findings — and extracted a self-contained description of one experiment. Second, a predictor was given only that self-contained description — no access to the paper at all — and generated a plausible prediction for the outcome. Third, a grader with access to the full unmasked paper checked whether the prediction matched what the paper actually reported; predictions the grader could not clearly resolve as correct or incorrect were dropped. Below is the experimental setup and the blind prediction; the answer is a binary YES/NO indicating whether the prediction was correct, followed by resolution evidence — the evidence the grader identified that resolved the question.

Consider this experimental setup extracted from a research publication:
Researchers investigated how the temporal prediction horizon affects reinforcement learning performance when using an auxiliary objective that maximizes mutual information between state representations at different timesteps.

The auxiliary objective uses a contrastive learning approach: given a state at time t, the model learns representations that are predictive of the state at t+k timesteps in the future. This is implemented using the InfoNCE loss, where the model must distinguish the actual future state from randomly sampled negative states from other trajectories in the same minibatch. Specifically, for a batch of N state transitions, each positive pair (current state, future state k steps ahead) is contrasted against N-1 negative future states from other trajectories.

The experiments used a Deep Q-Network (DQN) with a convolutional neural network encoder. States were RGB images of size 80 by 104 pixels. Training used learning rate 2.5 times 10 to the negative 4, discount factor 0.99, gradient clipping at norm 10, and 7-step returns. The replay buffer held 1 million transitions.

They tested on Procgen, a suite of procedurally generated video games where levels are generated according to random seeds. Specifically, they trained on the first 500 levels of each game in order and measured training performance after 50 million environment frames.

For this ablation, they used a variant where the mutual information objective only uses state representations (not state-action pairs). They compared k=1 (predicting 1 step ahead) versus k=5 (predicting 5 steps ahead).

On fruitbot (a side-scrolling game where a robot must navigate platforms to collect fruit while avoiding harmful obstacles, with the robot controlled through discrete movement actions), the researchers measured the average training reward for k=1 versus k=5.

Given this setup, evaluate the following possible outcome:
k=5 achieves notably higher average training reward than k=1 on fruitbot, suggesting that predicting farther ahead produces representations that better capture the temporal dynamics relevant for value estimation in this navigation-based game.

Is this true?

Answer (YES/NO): YES